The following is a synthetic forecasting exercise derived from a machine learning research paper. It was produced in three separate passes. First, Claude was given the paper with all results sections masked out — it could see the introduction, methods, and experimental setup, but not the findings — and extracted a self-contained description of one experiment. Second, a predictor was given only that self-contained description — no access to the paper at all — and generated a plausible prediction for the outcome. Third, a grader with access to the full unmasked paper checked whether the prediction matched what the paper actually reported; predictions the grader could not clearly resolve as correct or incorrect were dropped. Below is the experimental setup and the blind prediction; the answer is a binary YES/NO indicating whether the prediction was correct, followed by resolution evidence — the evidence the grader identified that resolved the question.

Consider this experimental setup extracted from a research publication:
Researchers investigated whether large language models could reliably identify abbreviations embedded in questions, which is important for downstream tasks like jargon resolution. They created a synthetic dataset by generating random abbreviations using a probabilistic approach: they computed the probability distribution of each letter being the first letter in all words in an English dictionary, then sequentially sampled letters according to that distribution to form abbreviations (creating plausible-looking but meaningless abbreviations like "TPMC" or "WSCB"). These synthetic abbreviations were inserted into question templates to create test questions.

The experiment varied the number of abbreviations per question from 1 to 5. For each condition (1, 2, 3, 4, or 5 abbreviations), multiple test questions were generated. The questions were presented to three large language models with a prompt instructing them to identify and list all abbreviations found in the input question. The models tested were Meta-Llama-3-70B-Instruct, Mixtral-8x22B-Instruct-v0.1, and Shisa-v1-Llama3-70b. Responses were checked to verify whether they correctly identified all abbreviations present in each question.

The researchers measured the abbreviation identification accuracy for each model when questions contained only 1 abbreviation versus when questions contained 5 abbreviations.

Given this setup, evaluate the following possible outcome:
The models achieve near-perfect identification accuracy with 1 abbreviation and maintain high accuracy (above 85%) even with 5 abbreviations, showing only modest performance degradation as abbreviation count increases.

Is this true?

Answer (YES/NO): NO